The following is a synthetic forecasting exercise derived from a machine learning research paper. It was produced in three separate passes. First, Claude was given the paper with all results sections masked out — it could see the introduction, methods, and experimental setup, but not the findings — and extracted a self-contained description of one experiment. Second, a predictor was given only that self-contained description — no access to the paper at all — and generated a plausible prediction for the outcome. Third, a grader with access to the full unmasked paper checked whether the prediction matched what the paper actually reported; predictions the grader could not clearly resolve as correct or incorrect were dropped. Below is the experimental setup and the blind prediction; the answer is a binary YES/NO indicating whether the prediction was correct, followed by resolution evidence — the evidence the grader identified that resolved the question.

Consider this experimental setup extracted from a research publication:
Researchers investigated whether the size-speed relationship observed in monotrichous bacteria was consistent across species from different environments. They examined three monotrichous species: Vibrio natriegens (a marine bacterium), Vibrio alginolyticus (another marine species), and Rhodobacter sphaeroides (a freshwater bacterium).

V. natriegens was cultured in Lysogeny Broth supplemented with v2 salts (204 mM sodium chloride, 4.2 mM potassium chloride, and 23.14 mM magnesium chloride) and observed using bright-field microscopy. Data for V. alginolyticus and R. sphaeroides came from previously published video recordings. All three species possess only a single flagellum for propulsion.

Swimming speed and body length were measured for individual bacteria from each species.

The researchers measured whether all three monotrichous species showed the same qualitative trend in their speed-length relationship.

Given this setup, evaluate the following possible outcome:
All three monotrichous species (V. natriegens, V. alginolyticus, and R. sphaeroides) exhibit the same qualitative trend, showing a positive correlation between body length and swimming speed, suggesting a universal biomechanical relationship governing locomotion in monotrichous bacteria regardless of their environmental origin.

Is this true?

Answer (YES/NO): NO